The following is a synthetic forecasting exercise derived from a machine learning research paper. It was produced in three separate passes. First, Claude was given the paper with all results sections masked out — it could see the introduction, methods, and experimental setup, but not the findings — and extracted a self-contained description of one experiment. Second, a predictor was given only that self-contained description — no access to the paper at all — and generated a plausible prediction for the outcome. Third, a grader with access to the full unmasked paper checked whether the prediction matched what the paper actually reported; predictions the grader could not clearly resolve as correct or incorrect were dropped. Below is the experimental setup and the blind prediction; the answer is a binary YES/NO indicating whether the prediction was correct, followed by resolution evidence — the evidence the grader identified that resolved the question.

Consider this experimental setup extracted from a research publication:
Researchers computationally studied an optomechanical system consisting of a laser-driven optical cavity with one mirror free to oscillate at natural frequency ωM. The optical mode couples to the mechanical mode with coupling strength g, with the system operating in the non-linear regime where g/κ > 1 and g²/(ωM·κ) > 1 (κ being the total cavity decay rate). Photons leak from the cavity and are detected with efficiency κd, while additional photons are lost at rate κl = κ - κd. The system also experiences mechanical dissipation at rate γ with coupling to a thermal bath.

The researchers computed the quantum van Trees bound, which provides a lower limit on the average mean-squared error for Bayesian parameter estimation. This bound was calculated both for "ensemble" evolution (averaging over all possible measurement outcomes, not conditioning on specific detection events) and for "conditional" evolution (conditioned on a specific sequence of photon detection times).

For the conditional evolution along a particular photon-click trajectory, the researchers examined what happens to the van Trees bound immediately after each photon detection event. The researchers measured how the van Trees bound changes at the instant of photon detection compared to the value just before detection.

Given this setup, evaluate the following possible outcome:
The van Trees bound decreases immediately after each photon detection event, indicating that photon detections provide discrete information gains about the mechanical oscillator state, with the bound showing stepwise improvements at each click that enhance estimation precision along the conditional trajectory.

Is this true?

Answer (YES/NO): YES